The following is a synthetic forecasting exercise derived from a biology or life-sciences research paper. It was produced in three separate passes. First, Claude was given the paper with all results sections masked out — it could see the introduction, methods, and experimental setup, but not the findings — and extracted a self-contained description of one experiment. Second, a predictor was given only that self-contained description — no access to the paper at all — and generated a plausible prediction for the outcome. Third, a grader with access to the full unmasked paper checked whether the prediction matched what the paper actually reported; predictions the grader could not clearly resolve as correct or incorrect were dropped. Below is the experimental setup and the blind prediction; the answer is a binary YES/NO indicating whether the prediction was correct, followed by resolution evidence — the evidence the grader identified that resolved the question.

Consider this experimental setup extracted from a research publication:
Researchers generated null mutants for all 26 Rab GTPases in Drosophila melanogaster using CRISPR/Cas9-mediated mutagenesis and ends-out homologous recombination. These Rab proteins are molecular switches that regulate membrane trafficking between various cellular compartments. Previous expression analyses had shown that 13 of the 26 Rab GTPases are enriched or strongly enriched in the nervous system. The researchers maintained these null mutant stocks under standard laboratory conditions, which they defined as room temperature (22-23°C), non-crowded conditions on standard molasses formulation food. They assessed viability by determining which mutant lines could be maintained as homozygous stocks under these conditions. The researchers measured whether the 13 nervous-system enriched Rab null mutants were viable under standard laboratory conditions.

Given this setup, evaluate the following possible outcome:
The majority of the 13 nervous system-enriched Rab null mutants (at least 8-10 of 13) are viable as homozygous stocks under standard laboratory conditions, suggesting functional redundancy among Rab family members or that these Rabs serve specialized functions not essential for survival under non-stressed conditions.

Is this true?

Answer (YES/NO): YES